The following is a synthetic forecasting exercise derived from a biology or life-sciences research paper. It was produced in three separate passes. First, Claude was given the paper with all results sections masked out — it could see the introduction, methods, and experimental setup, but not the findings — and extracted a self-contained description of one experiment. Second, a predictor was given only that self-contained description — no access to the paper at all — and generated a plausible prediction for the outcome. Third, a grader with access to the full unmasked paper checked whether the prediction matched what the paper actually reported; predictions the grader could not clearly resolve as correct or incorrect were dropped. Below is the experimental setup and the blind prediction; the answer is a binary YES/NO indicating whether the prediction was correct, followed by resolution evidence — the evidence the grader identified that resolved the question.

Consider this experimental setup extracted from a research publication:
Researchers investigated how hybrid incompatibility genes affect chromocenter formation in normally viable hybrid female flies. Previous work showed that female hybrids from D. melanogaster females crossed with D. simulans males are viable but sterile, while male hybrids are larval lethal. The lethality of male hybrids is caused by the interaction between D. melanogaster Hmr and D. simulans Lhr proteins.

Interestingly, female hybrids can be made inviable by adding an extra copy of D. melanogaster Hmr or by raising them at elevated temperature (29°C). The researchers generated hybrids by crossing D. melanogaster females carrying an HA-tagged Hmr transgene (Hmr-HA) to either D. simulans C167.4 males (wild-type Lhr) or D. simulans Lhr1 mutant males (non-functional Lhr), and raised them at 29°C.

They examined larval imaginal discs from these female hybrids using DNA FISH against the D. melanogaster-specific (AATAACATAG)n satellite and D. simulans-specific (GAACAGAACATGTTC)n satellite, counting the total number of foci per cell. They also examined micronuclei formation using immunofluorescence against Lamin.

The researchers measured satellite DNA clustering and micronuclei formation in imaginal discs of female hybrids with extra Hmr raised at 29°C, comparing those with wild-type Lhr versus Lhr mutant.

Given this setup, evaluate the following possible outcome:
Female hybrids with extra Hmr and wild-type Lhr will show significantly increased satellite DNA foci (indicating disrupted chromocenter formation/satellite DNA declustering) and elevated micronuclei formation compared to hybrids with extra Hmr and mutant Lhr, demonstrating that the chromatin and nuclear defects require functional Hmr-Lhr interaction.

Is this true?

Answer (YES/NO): YES